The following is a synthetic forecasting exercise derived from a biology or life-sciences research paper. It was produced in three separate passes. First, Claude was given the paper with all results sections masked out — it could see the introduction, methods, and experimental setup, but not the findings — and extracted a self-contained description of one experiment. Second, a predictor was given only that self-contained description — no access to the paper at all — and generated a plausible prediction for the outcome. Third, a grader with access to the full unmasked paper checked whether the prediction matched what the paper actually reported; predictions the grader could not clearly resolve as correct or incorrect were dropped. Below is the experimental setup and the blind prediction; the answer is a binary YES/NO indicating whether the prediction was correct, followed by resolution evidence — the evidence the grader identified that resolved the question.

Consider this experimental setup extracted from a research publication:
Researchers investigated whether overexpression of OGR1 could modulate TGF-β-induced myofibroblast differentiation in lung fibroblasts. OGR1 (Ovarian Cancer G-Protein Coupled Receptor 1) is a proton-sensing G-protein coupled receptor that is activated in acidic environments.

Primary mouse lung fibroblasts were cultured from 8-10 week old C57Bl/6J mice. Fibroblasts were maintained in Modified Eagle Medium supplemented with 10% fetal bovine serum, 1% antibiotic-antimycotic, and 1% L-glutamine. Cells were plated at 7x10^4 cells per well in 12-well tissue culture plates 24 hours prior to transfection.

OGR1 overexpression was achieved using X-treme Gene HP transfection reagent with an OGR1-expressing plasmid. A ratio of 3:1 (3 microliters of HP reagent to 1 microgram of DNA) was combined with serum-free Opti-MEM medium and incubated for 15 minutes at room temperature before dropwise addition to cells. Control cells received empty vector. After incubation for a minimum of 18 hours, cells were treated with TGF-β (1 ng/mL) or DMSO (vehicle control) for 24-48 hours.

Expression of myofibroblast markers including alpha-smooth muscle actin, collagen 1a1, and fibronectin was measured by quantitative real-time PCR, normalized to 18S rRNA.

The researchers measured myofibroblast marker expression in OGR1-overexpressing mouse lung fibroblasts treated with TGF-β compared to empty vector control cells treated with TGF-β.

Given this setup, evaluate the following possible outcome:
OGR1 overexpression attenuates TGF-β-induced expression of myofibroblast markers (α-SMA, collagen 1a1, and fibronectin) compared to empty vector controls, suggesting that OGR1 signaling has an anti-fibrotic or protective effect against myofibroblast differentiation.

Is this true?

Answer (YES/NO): YES